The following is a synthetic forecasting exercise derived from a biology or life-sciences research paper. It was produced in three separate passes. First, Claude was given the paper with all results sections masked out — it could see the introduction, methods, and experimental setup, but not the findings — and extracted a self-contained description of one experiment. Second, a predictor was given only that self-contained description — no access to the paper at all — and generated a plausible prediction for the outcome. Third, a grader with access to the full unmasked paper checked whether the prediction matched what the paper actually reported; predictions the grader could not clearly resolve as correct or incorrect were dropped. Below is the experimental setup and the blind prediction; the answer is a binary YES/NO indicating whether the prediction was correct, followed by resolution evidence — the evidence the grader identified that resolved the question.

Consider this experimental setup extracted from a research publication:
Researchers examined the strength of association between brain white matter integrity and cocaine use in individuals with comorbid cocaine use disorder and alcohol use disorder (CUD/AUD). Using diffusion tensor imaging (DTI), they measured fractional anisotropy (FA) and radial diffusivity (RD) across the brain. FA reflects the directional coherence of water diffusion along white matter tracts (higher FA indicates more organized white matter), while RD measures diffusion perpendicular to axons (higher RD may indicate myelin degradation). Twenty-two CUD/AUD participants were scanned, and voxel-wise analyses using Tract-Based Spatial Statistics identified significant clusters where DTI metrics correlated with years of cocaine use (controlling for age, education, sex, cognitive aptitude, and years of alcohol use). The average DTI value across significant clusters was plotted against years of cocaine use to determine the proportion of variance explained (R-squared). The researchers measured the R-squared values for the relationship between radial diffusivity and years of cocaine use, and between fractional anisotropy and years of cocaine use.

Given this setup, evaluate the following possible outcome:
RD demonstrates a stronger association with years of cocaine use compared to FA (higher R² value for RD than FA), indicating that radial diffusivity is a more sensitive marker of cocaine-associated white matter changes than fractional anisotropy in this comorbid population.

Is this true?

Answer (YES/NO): NO